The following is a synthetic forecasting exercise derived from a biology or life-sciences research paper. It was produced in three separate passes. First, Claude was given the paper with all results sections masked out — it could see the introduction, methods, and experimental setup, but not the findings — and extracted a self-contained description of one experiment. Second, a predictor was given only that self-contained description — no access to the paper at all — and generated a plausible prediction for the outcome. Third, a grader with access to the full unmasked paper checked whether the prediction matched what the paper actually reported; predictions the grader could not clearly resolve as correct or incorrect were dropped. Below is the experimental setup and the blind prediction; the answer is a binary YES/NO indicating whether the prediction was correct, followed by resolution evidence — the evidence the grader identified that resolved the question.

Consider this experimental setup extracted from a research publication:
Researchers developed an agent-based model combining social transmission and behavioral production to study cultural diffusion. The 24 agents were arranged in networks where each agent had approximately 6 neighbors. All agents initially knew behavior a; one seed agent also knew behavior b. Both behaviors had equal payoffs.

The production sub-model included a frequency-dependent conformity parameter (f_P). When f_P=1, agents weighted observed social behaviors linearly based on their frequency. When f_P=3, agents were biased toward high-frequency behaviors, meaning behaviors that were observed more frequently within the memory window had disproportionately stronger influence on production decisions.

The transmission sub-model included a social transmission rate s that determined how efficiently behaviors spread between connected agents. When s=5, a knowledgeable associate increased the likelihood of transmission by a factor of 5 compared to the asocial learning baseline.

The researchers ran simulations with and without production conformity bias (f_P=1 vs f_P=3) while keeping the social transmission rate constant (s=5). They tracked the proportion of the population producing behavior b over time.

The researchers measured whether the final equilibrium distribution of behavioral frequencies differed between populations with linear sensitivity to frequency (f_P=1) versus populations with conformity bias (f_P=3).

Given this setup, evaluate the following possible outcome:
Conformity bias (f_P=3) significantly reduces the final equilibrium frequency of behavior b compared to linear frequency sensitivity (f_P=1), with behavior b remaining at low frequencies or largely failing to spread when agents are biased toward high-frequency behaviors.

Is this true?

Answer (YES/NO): NO